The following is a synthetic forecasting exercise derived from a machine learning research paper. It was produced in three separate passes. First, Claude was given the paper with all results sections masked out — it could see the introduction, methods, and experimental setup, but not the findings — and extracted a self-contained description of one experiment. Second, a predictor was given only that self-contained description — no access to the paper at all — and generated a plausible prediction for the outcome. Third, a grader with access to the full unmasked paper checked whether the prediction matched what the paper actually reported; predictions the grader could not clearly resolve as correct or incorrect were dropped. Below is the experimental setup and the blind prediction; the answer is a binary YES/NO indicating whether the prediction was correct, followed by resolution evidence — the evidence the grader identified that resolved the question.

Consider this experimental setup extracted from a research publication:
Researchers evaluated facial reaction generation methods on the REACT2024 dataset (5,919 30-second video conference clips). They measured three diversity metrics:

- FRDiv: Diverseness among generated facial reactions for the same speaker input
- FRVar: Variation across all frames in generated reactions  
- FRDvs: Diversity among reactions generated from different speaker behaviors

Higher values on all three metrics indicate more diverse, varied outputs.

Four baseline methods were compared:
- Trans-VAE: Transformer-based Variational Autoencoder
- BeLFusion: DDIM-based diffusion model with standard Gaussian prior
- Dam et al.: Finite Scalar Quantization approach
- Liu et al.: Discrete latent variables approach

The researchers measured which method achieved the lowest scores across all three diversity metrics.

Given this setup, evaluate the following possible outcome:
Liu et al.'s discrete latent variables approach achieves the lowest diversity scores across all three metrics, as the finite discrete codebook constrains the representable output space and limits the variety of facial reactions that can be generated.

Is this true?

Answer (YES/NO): NO